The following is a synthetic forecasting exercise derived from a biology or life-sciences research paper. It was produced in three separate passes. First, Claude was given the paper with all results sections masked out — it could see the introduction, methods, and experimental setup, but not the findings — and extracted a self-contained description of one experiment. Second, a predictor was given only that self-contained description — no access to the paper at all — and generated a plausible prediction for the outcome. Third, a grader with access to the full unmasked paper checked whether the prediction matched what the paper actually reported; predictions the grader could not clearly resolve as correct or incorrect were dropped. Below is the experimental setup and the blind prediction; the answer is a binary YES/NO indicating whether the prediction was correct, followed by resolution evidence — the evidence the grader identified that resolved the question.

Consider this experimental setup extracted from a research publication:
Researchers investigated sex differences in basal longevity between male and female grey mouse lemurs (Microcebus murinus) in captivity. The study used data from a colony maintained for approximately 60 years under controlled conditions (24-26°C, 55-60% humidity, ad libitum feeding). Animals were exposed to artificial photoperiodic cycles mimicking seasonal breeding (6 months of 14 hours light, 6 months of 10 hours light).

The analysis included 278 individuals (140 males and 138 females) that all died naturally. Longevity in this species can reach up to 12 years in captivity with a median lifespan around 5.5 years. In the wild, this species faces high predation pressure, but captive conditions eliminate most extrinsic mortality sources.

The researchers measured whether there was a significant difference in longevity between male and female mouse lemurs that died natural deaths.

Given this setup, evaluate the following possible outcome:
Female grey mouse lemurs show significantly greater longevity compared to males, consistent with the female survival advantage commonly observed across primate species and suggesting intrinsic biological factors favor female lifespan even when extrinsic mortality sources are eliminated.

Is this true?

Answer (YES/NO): NO